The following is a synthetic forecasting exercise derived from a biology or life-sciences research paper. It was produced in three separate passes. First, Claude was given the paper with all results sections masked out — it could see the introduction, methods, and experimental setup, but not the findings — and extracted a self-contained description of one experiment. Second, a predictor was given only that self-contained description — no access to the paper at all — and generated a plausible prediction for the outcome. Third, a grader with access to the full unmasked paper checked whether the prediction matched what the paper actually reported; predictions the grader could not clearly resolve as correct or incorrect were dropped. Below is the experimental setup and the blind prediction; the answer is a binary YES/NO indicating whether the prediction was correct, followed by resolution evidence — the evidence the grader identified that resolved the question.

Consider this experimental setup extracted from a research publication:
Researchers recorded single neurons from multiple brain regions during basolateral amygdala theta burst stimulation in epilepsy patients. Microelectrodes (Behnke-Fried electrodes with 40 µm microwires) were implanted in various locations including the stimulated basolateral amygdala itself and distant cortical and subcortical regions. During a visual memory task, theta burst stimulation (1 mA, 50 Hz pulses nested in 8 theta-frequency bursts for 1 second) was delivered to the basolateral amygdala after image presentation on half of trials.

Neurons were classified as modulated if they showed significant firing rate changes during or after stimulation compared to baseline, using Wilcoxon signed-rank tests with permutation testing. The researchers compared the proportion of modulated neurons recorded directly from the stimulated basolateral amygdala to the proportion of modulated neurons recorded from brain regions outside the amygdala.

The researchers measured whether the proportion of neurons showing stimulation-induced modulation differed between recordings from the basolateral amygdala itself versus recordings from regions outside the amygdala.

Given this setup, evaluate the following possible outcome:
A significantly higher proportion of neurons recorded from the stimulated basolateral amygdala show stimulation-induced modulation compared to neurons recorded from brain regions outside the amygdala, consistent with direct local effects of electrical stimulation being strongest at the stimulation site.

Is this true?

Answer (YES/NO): NO